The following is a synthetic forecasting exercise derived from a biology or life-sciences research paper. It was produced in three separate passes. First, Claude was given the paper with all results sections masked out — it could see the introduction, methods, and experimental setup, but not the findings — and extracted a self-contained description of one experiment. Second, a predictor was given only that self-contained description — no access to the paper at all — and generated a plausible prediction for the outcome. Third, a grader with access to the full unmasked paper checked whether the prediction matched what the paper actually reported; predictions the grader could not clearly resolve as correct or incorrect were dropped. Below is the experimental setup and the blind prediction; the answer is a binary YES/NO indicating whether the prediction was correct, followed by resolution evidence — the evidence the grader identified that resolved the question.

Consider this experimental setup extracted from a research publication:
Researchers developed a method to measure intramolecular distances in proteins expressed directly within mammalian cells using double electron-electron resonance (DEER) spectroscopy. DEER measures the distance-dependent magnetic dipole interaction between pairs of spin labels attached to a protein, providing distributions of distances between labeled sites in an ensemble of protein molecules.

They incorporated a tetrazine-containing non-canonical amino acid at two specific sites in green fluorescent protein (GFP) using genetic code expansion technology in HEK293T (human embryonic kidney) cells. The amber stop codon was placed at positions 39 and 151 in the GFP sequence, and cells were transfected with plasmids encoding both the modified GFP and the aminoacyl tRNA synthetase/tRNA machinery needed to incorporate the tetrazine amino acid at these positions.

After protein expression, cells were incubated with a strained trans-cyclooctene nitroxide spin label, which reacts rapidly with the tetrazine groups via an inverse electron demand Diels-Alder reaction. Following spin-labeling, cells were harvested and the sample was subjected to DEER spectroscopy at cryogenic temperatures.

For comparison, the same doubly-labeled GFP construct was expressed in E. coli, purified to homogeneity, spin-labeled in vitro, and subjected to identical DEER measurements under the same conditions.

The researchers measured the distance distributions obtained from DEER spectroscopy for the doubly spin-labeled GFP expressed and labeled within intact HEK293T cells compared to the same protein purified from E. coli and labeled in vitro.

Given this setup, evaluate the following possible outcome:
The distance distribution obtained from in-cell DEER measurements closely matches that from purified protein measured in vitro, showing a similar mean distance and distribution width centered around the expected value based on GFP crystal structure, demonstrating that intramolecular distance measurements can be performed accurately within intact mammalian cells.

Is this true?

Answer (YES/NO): YES